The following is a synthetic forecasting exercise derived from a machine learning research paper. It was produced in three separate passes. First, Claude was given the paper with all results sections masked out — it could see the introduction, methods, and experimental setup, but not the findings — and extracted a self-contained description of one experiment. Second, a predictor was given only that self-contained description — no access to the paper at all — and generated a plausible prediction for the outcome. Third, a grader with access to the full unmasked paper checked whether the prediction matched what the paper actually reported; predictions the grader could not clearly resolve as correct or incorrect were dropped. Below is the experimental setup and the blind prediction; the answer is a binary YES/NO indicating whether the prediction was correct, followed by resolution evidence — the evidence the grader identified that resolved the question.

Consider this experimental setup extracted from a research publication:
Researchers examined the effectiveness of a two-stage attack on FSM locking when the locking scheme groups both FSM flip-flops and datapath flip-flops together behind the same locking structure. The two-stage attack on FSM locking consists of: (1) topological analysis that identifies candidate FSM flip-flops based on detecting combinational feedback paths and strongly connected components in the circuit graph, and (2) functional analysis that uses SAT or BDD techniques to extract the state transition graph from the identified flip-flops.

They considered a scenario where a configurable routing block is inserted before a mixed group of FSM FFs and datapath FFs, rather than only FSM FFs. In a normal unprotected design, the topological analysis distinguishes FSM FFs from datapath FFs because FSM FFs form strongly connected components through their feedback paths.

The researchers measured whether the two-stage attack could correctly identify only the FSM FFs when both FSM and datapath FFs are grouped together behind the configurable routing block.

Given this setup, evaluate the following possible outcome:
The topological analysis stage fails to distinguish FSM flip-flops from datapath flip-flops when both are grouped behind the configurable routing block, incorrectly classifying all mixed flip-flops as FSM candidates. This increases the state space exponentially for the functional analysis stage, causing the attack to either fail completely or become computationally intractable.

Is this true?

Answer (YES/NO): YES